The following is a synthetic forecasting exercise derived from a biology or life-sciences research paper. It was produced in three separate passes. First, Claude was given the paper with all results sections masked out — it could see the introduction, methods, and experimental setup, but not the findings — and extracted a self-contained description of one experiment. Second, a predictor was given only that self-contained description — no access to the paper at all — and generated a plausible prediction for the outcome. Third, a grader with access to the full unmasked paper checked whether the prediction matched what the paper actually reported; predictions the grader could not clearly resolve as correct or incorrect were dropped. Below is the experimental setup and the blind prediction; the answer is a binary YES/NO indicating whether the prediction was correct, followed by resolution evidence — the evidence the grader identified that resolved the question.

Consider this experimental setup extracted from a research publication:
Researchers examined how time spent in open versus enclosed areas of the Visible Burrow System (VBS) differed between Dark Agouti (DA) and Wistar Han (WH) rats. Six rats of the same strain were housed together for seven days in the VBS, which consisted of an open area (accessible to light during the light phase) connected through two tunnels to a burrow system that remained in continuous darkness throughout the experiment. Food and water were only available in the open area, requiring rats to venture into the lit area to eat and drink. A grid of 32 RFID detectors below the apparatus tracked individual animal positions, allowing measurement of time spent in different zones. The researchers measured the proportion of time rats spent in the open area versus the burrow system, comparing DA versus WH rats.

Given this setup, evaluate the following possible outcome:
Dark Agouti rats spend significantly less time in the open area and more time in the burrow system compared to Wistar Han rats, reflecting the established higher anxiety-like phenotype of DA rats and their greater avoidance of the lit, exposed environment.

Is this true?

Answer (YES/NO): YES